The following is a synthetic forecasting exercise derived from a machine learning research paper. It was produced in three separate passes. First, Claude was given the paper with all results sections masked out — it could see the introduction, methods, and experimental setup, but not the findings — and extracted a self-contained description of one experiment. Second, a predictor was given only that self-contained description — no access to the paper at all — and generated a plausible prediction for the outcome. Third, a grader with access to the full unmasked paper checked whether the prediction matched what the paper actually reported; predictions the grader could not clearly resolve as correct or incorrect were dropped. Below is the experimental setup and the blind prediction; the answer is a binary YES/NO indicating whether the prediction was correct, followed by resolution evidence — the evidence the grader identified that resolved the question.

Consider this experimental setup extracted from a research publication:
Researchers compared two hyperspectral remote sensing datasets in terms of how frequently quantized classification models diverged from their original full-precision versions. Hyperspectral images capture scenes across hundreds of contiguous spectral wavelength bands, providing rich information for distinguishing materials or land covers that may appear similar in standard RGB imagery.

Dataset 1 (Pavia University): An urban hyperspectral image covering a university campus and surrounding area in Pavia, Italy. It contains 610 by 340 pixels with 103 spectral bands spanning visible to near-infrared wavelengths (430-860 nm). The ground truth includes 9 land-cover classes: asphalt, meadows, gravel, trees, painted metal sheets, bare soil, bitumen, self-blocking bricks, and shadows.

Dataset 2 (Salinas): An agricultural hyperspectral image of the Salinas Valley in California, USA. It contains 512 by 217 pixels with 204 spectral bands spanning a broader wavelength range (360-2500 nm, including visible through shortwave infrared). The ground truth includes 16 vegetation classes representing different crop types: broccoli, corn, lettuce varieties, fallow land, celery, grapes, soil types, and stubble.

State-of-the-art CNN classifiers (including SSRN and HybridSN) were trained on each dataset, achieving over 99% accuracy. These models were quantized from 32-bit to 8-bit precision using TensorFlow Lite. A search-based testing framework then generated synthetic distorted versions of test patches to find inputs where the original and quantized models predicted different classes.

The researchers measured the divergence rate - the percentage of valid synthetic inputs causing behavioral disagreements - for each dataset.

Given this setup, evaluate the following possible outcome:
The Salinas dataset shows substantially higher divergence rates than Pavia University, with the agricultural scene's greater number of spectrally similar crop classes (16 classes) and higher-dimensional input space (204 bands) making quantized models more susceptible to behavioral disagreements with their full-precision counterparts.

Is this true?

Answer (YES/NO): NO